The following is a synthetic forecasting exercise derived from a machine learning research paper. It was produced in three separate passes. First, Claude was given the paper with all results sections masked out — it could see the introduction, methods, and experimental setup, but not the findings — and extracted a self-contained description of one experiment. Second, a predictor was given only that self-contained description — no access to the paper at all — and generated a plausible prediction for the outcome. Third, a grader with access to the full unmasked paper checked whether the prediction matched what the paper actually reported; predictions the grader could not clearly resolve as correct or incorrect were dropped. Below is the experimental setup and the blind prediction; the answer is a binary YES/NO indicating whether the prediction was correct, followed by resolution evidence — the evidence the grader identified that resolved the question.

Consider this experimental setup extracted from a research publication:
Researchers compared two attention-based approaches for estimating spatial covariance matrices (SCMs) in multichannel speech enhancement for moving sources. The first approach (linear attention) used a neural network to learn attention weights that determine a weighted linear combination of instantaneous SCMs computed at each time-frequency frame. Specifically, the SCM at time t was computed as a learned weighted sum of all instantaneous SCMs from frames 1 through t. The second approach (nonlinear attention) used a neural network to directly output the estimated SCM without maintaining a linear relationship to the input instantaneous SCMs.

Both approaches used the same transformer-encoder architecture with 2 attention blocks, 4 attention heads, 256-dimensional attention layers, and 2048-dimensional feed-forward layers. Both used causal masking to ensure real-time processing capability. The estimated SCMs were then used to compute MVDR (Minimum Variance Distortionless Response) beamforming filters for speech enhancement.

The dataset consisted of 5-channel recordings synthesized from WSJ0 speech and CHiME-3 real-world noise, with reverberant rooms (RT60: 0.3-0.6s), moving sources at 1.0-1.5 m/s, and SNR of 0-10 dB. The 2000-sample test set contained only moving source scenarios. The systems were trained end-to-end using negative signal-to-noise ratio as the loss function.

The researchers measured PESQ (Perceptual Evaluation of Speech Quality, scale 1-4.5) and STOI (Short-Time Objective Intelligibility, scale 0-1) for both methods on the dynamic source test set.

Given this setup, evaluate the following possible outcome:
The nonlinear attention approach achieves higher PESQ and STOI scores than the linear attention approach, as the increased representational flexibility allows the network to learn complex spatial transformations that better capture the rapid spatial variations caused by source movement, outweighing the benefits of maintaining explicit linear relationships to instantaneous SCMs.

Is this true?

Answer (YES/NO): NO